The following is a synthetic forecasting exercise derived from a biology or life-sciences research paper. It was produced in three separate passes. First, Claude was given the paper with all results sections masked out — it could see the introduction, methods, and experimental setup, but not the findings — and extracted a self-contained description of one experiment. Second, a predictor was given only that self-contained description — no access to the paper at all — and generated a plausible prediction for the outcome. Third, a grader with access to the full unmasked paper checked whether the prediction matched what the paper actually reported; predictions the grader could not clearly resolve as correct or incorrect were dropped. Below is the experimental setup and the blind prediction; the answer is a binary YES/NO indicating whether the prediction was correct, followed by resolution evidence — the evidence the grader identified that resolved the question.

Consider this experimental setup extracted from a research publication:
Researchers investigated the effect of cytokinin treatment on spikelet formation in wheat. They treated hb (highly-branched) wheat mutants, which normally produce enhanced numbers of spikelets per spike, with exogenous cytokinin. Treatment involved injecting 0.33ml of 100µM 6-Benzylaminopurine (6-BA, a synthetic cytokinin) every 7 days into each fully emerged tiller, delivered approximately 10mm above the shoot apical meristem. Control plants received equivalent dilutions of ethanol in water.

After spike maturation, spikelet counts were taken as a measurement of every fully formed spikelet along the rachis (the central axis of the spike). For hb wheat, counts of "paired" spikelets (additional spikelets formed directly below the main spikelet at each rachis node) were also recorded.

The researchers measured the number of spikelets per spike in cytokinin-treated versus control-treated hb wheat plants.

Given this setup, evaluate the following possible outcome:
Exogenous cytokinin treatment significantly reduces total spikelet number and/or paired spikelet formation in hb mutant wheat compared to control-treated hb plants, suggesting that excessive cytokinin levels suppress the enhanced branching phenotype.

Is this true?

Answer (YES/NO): NO